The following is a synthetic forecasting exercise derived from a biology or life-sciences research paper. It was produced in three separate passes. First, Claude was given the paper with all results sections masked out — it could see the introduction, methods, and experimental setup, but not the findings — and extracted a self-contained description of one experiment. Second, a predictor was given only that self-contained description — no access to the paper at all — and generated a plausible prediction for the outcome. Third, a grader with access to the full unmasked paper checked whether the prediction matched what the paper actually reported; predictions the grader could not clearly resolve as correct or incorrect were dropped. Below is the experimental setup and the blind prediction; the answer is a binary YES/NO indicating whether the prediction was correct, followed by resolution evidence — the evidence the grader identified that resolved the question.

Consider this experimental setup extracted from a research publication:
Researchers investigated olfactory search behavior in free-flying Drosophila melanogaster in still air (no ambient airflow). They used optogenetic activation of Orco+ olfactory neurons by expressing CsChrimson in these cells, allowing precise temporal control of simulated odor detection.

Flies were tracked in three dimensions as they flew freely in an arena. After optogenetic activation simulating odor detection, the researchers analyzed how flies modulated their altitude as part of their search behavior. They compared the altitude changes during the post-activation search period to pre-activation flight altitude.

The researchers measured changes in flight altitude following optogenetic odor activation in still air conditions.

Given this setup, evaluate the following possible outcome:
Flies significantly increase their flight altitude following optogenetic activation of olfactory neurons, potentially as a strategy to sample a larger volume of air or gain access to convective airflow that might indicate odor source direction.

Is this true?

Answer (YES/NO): NO